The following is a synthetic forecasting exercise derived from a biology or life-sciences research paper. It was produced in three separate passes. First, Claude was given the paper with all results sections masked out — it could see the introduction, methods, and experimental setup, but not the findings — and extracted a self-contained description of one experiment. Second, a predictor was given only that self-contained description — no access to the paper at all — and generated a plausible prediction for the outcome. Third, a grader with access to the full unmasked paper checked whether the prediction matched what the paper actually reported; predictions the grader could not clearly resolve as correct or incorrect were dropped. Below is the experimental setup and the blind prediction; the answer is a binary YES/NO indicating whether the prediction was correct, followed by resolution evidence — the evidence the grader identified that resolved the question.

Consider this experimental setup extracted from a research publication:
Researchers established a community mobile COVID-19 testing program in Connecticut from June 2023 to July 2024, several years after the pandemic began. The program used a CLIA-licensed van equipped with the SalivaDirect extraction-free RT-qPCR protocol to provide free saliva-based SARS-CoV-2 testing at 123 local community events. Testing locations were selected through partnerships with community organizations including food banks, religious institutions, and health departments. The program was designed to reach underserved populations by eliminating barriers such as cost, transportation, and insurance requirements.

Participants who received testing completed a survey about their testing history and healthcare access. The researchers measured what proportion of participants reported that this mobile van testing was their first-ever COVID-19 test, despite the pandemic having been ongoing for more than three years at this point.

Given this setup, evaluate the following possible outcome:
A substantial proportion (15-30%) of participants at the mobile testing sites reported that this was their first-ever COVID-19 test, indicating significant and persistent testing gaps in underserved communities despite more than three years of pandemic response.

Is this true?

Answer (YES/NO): YES